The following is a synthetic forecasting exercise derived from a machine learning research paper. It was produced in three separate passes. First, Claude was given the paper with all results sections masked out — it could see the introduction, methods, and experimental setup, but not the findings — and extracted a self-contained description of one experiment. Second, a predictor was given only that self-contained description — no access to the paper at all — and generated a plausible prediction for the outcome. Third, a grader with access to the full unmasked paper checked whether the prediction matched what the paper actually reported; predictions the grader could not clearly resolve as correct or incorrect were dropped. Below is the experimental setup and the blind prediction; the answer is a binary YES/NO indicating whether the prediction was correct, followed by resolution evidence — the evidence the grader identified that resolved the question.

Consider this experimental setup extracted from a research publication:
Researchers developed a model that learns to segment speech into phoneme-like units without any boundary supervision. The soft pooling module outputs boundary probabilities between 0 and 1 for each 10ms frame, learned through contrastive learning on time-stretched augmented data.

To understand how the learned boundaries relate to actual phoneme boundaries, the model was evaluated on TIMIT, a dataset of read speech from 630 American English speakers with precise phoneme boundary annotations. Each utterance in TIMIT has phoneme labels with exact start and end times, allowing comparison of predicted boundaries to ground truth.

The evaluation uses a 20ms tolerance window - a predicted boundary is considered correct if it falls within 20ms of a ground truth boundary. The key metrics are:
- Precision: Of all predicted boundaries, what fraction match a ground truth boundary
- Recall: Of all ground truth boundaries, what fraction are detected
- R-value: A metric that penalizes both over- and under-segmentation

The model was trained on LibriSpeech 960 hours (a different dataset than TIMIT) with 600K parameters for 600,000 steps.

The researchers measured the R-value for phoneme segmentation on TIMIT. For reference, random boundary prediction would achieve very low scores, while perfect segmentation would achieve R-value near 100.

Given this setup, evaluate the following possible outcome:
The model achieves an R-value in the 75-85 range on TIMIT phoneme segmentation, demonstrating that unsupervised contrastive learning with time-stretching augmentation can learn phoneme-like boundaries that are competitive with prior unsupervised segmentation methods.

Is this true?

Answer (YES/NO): YES